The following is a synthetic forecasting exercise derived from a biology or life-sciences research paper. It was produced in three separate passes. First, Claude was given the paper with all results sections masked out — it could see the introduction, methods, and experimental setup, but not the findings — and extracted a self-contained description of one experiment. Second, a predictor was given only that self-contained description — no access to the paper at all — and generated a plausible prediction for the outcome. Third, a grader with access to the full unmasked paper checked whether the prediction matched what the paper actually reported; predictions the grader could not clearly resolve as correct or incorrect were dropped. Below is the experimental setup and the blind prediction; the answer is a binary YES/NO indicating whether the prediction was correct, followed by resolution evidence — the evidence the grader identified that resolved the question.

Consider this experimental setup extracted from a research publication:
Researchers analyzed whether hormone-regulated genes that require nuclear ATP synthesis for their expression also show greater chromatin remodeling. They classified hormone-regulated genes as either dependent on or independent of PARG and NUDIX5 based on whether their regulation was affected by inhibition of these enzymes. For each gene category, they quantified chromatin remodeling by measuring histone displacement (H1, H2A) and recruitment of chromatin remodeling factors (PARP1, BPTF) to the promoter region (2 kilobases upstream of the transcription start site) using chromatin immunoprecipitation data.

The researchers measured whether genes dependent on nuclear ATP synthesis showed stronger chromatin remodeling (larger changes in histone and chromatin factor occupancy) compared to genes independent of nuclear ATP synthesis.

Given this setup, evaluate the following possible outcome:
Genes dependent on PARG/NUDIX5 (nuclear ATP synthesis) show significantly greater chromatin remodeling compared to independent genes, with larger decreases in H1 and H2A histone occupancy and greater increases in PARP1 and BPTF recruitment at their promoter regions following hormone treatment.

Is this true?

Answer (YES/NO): YES